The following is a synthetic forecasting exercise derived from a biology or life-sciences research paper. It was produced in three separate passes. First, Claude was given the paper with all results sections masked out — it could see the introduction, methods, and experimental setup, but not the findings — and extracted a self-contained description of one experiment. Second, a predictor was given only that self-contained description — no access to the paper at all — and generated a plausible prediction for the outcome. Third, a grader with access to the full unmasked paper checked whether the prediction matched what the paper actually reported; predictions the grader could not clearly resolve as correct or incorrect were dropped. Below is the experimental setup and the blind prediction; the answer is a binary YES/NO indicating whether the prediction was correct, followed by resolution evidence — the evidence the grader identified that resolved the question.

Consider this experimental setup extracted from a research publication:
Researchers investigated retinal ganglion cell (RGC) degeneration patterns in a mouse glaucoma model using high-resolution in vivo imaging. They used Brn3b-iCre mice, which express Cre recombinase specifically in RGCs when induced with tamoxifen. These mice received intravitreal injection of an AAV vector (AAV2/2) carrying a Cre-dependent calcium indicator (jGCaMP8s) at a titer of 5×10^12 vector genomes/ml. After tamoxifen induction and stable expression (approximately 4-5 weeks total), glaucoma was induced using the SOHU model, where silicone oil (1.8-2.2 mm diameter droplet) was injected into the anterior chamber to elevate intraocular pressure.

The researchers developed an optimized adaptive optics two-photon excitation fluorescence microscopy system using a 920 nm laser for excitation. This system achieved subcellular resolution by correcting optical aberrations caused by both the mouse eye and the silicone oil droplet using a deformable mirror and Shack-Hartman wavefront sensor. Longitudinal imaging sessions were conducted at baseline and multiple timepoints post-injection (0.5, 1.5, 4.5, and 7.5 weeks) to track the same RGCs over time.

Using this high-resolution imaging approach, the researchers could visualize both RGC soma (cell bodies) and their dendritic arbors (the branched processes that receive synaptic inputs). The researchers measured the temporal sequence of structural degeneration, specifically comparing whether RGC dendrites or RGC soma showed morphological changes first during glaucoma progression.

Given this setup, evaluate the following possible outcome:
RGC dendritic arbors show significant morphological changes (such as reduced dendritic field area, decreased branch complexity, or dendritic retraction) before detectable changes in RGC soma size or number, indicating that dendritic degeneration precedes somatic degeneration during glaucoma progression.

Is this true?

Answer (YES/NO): YES